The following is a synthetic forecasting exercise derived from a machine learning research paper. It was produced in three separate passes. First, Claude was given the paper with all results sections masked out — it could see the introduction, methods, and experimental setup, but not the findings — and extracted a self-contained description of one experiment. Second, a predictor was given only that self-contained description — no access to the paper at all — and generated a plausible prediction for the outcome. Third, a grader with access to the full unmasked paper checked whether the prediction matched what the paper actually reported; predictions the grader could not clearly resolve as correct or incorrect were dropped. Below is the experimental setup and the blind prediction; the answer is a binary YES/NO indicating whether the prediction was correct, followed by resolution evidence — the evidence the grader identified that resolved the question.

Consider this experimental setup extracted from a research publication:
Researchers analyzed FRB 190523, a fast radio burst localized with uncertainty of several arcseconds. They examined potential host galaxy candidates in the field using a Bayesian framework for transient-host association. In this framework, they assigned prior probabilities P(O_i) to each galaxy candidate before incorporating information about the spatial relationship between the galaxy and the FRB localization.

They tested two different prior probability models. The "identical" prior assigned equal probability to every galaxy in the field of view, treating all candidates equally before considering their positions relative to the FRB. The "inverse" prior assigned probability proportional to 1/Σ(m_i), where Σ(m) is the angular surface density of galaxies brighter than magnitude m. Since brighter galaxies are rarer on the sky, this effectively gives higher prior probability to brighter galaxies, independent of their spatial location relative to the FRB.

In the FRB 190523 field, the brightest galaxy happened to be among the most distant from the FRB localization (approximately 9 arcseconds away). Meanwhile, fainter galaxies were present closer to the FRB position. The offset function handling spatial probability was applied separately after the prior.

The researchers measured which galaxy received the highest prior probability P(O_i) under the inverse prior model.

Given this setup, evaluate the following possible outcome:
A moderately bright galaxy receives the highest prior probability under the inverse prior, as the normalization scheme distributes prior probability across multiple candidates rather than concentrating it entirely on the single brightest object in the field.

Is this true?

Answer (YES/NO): NO